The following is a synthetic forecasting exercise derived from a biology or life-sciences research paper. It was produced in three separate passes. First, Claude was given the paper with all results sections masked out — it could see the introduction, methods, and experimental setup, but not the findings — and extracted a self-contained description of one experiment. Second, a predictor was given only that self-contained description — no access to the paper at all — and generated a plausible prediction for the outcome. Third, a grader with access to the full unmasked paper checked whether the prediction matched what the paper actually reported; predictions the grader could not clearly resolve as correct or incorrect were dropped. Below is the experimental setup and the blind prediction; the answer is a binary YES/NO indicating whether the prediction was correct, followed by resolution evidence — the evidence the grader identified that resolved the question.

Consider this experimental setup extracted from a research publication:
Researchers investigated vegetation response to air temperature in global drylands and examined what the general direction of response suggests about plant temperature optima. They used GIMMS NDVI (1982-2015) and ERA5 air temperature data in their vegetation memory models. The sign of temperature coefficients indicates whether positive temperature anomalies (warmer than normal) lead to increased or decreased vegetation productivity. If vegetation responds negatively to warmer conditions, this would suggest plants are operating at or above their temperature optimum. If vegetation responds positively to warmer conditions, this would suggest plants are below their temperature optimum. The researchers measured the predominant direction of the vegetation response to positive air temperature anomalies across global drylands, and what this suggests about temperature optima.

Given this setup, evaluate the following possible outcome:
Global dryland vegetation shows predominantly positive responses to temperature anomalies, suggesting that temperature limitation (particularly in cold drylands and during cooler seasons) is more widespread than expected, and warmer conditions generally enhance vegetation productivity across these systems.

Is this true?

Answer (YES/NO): NO